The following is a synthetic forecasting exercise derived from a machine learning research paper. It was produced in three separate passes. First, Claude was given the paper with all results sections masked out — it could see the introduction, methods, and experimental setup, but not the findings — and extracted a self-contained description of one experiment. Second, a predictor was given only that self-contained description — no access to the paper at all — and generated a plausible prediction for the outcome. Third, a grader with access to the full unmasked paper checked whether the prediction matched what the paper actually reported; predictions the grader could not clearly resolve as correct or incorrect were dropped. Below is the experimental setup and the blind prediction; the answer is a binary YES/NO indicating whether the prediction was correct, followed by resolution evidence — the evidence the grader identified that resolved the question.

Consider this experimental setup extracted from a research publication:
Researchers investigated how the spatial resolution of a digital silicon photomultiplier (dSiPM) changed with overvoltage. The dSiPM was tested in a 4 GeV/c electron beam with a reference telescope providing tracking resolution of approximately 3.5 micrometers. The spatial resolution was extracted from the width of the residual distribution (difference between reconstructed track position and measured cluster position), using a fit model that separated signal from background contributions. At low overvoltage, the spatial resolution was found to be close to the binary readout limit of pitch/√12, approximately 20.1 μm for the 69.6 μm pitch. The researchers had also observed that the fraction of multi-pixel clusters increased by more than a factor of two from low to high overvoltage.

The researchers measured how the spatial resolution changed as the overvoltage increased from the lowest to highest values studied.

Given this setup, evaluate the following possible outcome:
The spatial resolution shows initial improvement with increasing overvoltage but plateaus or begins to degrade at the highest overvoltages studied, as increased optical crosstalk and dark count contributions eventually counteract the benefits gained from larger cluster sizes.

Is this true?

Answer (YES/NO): NO